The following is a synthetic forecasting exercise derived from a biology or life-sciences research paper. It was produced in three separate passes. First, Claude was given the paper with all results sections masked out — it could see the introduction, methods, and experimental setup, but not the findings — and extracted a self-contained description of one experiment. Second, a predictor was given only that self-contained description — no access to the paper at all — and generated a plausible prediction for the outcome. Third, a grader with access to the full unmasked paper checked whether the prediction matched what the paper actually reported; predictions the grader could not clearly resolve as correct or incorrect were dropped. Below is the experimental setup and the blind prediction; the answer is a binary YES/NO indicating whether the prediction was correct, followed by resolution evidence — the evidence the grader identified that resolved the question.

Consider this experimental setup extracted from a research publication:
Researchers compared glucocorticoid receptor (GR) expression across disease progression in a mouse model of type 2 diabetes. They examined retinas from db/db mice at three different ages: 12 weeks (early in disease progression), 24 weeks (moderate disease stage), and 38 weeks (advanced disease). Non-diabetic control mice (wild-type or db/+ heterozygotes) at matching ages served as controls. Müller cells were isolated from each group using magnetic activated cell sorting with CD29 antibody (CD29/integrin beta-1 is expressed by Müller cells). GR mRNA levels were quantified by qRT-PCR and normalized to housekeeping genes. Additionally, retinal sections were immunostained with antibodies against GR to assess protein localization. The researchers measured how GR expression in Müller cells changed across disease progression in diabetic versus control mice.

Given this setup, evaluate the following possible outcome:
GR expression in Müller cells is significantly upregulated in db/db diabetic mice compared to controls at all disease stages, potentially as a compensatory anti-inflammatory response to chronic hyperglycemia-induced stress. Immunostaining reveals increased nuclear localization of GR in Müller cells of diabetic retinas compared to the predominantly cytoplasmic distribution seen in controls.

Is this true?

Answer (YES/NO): NO